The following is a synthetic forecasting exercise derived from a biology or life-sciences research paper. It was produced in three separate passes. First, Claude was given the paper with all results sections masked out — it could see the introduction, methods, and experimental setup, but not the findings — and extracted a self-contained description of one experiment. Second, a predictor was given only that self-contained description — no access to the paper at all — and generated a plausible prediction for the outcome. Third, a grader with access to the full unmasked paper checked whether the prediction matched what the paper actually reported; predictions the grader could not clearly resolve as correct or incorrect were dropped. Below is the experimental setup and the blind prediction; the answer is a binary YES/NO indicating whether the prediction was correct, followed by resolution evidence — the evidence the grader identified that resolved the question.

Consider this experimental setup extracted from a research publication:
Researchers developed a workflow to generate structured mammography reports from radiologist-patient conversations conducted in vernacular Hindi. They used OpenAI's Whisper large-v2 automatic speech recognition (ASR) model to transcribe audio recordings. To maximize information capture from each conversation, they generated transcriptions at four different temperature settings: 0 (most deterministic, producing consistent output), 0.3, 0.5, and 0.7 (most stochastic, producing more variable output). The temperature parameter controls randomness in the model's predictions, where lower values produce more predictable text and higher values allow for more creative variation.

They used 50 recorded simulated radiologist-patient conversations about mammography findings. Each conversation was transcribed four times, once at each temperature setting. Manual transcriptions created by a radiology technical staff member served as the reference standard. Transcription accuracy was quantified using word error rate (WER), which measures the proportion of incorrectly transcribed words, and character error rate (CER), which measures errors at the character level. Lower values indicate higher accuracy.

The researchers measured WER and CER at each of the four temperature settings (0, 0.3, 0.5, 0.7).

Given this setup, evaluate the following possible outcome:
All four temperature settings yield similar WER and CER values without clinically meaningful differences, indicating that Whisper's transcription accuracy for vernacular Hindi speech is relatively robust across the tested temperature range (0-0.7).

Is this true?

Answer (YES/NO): YES